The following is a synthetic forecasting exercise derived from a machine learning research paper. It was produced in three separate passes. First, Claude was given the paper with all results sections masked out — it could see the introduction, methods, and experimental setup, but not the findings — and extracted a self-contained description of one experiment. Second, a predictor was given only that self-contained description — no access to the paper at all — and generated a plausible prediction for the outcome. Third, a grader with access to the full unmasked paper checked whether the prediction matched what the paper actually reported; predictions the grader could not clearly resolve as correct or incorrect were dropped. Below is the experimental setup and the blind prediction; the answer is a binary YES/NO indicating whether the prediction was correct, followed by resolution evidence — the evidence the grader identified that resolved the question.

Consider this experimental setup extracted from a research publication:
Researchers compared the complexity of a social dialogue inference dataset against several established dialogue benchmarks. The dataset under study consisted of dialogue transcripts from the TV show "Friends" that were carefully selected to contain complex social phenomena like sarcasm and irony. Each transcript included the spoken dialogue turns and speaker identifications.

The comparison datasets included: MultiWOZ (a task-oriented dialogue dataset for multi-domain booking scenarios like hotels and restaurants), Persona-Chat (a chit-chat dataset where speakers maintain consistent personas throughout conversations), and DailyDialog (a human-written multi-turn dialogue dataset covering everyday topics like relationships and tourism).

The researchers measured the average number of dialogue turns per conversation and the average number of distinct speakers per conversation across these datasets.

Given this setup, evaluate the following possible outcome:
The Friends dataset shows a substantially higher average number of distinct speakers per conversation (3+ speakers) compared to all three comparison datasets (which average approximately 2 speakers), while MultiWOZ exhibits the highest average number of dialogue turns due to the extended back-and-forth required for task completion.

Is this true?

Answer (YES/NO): NO